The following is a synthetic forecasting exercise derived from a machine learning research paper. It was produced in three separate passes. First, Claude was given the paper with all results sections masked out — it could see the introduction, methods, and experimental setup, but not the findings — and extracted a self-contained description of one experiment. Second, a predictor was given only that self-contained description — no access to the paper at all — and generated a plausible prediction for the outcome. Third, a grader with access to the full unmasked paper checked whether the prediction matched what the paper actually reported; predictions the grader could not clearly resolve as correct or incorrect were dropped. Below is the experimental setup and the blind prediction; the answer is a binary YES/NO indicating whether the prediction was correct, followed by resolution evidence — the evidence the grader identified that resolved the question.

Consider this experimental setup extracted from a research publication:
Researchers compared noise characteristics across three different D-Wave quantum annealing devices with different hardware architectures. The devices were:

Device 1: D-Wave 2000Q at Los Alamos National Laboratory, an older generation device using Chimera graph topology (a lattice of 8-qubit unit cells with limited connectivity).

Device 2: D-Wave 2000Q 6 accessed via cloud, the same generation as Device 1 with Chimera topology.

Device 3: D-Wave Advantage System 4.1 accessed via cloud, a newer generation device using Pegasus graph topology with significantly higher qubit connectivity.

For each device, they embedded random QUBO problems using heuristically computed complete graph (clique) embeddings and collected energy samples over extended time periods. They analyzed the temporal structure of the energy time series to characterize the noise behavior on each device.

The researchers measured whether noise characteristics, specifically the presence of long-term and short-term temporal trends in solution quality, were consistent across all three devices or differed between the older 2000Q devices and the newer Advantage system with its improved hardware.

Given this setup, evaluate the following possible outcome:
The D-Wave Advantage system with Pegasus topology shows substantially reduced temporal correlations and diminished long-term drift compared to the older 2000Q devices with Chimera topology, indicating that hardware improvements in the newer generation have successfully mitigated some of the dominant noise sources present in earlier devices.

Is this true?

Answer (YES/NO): NO